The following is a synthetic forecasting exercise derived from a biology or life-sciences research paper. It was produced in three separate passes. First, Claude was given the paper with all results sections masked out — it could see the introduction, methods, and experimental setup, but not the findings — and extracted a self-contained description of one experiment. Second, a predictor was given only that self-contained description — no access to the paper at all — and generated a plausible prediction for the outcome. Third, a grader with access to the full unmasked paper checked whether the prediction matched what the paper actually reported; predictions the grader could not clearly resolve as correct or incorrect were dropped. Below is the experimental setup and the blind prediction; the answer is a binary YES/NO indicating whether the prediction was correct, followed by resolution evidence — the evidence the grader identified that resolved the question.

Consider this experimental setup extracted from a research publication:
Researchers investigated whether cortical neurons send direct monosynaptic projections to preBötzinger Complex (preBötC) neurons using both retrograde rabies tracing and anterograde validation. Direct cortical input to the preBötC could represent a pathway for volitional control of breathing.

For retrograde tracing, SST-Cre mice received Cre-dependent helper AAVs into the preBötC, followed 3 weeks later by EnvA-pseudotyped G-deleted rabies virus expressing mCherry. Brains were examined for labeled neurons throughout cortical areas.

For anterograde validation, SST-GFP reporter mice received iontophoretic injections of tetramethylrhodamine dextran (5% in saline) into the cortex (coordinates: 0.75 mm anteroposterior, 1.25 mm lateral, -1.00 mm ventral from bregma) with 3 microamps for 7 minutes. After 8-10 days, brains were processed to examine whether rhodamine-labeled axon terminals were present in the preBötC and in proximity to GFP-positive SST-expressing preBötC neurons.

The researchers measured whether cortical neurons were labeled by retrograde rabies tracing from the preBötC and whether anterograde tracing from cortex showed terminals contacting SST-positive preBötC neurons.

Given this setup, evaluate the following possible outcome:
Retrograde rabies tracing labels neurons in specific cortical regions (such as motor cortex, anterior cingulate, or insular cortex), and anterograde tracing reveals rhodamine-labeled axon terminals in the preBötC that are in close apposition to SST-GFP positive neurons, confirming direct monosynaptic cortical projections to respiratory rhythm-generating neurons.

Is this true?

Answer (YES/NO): YES